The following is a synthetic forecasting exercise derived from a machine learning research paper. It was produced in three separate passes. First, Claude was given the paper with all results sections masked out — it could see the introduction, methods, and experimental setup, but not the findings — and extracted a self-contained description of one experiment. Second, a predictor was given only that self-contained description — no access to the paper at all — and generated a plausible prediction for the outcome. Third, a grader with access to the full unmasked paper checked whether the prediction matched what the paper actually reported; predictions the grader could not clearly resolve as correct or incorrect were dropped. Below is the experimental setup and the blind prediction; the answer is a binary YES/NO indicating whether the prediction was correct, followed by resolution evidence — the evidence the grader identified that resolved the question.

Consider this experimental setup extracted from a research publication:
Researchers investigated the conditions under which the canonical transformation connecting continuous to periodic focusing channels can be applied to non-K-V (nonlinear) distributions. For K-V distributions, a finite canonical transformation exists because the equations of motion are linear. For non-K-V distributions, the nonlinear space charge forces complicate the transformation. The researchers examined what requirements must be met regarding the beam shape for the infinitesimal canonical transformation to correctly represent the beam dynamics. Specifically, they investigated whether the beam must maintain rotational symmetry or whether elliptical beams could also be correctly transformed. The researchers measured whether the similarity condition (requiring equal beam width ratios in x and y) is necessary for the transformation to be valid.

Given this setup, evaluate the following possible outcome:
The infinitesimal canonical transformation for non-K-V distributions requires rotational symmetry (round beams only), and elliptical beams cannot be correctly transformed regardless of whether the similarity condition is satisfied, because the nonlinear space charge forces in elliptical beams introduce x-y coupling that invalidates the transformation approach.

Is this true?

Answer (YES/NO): NO